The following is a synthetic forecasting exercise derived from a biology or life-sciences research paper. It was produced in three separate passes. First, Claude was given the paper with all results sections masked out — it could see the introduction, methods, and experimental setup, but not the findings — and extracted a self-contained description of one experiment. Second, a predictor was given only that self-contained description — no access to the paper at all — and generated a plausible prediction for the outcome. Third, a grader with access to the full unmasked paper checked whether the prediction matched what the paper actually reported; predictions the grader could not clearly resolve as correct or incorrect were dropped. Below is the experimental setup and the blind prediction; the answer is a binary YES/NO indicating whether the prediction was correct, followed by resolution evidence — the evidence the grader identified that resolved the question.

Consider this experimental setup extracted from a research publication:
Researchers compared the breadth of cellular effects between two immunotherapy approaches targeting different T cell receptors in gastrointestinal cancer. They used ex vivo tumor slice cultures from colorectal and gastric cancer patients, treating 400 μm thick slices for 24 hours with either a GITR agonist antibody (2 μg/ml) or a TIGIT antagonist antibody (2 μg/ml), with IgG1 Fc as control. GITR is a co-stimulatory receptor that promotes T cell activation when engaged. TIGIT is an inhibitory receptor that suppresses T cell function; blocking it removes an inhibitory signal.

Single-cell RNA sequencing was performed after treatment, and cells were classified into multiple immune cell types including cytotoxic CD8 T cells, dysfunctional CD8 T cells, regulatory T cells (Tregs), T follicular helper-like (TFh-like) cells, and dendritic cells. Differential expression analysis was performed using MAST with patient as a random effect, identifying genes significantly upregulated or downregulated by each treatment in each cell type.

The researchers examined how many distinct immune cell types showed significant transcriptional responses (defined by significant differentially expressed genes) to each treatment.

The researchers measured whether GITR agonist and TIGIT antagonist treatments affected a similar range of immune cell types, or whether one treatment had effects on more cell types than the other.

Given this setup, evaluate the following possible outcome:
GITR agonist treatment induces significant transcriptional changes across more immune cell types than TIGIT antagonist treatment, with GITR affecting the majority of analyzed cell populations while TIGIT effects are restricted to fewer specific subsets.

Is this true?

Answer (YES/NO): NO